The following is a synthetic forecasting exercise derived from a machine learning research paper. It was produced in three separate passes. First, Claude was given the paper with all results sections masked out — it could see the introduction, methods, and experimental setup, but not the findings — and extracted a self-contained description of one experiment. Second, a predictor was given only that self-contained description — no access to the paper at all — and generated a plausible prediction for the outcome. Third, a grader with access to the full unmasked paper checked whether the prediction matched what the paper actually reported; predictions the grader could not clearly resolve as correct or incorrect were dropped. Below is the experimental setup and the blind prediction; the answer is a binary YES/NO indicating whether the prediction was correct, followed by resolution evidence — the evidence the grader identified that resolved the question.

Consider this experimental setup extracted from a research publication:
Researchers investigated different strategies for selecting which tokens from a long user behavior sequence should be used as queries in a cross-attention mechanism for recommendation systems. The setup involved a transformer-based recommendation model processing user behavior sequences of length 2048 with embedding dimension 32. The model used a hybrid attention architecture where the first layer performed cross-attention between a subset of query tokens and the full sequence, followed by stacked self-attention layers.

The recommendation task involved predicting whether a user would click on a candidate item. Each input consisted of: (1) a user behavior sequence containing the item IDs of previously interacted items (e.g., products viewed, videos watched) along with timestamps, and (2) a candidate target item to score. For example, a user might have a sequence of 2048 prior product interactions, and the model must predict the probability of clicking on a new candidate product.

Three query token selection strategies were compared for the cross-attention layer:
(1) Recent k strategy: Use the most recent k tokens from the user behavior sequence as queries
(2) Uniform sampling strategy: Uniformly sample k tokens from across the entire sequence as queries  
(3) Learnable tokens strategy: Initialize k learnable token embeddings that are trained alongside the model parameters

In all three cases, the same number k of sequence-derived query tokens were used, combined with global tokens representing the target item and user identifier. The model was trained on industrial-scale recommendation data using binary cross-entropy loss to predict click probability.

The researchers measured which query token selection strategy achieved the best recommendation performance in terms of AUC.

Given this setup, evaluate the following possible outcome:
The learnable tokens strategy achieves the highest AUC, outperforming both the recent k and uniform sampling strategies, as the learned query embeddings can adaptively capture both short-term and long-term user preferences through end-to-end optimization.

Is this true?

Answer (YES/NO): NO